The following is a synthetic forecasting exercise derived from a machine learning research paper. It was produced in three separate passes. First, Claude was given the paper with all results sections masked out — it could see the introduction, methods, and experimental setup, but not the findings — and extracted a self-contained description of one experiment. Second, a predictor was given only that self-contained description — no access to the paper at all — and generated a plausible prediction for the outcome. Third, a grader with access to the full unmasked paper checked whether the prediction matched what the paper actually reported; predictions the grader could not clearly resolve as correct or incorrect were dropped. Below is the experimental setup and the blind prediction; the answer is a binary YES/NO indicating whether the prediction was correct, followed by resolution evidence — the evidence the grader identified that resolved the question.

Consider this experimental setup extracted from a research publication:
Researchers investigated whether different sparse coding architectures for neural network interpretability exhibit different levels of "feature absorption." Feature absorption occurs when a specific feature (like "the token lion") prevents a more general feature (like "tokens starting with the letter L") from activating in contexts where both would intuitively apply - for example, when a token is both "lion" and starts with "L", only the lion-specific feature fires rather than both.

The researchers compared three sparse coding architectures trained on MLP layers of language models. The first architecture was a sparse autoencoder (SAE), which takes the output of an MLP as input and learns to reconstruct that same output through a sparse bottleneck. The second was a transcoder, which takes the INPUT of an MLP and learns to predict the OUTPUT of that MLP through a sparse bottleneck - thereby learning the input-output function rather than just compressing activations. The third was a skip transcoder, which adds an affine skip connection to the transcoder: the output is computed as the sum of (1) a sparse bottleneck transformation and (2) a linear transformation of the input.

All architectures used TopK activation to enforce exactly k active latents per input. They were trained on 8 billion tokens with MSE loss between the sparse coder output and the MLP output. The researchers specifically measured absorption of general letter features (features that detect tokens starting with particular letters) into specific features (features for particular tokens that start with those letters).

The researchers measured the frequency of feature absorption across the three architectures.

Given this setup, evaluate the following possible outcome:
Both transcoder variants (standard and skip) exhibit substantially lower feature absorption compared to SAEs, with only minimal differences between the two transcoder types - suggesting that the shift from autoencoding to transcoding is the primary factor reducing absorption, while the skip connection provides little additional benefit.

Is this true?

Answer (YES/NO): NO